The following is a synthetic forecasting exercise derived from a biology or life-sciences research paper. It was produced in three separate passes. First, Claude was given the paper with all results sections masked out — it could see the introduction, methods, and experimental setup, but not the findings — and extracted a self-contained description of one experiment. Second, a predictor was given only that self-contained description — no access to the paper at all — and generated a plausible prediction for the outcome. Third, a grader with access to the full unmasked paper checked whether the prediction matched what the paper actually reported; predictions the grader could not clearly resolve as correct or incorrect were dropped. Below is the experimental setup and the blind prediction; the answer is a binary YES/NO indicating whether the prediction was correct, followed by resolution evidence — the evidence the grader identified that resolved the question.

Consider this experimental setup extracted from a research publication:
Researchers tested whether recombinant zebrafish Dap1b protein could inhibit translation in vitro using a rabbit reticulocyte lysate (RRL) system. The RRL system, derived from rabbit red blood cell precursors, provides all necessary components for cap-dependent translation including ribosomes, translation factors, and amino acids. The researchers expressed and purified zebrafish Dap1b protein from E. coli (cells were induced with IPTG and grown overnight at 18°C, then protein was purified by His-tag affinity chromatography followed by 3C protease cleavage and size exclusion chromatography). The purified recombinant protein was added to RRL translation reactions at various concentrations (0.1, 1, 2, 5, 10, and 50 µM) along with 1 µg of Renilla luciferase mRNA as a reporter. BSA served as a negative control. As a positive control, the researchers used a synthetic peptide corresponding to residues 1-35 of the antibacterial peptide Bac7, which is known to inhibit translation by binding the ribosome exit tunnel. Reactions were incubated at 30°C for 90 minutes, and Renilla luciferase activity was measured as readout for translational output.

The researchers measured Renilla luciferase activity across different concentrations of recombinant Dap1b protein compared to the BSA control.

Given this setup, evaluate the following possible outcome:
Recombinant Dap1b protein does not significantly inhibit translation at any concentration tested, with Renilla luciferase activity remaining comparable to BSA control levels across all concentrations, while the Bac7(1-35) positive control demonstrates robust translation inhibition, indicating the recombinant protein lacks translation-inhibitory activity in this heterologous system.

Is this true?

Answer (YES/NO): NO